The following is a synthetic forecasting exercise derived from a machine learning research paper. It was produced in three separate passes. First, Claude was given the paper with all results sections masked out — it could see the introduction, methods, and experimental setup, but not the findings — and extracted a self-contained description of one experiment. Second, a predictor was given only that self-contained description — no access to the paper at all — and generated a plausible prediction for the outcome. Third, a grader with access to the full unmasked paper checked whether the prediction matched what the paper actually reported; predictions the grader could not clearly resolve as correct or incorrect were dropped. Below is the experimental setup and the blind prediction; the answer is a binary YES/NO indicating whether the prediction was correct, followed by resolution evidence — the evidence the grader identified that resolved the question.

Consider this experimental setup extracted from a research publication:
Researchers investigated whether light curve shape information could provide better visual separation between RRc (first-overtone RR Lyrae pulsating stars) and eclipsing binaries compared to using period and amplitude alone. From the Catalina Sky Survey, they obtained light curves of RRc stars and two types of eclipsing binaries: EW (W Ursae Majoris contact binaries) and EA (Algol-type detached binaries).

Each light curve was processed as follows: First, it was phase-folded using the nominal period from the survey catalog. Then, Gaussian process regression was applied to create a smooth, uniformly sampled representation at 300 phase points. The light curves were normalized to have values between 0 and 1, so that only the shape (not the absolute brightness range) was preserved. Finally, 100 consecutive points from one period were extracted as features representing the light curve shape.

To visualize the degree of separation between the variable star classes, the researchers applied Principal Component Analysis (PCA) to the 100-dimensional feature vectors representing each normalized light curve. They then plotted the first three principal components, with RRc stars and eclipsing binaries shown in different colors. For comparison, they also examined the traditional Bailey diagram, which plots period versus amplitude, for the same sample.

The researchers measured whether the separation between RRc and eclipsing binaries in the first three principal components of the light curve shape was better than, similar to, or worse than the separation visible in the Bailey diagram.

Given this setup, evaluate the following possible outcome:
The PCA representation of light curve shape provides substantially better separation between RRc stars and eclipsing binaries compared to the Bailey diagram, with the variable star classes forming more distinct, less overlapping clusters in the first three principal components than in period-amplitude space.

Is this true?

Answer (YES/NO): YES